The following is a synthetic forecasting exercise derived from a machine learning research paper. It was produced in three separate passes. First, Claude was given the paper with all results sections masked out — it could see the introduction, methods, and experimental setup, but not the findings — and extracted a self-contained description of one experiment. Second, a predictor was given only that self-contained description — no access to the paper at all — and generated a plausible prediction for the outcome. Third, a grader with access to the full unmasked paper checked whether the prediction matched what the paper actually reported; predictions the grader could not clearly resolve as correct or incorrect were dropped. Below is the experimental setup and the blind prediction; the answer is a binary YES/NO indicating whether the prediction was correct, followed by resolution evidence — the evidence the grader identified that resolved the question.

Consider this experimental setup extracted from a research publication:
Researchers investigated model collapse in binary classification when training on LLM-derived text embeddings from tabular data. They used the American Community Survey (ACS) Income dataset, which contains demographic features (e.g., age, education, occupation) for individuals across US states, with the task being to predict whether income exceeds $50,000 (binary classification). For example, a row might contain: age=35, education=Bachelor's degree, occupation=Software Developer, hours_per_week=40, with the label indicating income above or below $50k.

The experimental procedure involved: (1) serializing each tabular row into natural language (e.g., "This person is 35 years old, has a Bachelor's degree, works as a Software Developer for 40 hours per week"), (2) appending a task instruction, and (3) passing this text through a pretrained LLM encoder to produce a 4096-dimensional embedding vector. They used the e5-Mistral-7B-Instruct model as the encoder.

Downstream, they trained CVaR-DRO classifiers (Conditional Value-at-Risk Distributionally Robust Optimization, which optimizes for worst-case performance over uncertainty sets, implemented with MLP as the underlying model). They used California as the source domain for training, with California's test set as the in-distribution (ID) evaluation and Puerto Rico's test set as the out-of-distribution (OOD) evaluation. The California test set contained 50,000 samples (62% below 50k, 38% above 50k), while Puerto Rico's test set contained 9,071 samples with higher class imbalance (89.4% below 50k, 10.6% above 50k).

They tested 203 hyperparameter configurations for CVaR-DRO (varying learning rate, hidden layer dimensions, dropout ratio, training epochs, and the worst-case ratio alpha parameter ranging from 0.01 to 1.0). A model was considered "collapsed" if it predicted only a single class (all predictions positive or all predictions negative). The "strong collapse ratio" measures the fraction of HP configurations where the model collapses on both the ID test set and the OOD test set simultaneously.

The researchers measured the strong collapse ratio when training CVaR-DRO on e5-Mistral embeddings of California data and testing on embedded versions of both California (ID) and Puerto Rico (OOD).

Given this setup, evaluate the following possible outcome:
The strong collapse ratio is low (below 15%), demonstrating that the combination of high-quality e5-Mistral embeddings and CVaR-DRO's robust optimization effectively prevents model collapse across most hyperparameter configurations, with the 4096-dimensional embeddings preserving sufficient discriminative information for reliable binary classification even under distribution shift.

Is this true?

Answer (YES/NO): NO